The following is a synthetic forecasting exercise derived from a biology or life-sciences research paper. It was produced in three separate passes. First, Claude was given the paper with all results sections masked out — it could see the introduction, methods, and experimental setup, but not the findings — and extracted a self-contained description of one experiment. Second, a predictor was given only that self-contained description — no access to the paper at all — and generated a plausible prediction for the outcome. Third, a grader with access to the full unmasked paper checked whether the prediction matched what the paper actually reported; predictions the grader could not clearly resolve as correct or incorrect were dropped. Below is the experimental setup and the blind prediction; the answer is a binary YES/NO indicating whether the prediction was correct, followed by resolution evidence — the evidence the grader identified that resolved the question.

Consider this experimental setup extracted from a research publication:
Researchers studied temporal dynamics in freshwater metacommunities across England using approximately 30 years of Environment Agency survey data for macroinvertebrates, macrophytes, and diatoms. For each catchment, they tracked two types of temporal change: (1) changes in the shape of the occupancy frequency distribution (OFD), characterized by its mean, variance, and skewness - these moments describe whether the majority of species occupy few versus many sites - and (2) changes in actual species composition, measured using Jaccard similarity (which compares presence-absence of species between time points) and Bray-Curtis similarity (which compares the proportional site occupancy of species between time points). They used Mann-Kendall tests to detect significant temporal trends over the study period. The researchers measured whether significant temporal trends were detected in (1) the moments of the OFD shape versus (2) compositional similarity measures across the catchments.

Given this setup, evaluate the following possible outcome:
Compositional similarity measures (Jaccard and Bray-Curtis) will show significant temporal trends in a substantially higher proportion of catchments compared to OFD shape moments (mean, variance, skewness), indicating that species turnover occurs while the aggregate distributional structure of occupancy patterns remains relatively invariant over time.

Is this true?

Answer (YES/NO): YES